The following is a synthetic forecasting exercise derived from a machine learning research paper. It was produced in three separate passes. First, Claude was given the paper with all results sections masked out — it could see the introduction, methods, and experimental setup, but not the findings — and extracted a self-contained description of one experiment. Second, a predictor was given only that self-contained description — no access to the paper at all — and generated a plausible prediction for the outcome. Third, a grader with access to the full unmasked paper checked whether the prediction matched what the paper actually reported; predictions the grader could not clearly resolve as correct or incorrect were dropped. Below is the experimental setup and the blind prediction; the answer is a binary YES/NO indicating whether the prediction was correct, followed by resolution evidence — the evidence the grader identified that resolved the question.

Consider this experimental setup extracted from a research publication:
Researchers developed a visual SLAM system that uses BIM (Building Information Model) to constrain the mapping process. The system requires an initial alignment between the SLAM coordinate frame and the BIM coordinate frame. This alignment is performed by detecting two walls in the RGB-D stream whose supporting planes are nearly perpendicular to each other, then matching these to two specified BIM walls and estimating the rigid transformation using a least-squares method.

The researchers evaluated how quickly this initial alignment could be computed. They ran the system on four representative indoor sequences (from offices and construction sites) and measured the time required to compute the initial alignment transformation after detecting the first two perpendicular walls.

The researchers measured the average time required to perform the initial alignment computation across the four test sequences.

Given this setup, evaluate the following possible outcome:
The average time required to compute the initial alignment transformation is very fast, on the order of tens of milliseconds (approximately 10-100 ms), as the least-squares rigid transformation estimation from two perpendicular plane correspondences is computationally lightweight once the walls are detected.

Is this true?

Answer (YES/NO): NO